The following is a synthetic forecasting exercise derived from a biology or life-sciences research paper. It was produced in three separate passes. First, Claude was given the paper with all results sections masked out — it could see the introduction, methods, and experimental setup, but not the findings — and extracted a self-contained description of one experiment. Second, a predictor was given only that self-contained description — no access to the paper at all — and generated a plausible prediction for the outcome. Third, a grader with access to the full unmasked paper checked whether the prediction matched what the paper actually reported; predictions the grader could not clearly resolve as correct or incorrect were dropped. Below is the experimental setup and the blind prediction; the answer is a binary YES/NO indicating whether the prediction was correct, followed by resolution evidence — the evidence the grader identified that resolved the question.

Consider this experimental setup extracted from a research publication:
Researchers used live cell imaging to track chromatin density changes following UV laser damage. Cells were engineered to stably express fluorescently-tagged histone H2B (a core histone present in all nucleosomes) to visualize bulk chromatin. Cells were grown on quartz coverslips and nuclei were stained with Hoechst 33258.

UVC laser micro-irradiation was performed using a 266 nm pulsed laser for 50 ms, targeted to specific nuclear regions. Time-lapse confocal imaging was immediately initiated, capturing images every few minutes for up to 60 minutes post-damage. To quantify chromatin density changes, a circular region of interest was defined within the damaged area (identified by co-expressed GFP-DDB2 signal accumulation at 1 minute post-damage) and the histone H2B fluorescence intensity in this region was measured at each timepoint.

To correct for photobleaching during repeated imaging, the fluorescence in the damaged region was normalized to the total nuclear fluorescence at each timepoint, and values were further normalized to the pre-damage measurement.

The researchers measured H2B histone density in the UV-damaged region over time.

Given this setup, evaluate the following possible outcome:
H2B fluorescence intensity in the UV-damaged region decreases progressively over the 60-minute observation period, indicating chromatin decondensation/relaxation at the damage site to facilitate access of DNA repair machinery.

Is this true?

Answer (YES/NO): NO